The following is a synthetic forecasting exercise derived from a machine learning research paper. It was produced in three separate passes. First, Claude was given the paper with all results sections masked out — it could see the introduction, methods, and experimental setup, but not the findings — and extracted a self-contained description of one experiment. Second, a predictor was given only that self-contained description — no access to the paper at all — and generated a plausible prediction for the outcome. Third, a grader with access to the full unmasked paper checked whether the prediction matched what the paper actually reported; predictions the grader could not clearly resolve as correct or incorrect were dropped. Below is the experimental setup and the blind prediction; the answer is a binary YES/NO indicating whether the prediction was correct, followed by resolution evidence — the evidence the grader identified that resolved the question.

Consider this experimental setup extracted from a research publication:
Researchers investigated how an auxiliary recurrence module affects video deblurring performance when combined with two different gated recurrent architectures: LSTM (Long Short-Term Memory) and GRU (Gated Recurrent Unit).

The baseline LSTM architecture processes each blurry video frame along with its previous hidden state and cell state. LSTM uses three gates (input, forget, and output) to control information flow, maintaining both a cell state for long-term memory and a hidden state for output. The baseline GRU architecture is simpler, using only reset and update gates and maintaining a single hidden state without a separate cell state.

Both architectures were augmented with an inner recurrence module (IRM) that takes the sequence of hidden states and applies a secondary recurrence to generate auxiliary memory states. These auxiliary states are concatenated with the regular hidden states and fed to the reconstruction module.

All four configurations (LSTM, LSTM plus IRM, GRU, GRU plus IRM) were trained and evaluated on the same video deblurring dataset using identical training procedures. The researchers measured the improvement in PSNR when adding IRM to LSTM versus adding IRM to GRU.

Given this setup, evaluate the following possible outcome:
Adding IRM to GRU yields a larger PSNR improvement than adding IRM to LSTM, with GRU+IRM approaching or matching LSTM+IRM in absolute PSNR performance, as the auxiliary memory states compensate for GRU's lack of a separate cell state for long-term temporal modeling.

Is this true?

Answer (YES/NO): NO